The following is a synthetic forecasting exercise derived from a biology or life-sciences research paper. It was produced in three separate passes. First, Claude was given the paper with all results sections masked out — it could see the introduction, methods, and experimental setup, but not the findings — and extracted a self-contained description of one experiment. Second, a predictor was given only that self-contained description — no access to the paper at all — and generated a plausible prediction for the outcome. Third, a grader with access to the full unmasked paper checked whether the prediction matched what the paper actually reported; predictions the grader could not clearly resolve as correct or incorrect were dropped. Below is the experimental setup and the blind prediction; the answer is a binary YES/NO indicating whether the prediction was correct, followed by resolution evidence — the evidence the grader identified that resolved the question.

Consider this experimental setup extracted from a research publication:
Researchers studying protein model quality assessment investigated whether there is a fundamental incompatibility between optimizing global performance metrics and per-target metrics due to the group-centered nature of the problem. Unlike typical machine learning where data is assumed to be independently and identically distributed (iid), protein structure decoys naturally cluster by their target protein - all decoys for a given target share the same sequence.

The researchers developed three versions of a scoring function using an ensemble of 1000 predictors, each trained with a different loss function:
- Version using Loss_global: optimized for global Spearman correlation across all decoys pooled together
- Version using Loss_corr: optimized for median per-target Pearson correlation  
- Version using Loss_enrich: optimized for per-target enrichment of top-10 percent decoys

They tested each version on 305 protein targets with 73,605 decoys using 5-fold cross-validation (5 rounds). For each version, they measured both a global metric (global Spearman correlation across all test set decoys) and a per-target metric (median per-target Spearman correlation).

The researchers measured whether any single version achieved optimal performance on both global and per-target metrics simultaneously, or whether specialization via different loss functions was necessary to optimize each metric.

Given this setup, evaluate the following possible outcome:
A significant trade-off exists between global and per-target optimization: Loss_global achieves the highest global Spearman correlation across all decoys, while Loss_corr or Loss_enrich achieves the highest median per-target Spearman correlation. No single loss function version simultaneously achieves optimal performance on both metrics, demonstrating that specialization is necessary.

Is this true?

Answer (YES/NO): YES